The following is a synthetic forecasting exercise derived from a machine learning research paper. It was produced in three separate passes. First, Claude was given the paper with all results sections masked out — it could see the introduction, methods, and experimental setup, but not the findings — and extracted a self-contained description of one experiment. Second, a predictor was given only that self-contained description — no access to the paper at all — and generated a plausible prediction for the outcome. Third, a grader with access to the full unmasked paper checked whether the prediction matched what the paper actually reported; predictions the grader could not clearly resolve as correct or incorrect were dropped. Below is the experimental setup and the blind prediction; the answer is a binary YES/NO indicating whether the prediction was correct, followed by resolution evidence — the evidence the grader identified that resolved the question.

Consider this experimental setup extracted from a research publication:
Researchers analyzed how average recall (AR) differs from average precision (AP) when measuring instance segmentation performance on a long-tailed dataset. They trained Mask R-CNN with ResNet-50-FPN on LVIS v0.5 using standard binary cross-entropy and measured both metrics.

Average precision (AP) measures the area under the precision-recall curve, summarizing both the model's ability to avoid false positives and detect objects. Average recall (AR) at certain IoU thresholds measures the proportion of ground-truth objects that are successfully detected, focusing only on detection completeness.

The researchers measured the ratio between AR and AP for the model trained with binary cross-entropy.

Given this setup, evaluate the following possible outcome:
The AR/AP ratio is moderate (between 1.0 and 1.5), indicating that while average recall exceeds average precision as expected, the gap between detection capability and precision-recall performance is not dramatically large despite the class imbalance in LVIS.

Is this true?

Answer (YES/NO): YES